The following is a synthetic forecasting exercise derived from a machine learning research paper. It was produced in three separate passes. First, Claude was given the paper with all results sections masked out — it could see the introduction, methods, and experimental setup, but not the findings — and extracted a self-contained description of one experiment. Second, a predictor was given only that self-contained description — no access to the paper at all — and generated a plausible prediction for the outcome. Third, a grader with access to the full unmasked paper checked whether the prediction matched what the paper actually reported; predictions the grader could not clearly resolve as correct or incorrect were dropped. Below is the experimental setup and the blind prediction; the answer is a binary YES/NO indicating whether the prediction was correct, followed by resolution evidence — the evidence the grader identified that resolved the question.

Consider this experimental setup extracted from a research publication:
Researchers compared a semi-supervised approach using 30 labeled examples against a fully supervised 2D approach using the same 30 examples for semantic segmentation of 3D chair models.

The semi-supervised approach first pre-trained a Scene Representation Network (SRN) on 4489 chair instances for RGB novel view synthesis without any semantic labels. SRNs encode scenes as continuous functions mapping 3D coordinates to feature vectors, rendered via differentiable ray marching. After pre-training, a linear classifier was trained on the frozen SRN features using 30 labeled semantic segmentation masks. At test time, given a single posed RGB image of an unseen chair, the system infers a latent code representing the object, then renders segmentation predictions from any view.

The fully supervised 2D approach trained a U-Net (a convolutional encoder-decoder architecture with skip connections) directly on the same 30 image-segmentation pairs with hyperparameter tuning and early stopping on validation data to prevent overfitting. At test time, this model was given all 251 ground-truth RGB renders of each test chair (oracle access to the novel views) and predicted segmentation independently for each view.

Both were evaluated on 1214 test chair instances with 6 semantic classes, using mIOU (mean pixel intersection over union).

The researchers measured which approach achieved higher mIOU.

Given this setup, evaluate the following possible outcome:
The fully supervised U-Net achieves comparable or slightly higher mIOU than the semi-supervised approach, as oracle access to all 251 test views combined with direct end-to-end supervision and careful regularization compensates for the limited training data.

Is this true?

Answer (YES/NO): NO